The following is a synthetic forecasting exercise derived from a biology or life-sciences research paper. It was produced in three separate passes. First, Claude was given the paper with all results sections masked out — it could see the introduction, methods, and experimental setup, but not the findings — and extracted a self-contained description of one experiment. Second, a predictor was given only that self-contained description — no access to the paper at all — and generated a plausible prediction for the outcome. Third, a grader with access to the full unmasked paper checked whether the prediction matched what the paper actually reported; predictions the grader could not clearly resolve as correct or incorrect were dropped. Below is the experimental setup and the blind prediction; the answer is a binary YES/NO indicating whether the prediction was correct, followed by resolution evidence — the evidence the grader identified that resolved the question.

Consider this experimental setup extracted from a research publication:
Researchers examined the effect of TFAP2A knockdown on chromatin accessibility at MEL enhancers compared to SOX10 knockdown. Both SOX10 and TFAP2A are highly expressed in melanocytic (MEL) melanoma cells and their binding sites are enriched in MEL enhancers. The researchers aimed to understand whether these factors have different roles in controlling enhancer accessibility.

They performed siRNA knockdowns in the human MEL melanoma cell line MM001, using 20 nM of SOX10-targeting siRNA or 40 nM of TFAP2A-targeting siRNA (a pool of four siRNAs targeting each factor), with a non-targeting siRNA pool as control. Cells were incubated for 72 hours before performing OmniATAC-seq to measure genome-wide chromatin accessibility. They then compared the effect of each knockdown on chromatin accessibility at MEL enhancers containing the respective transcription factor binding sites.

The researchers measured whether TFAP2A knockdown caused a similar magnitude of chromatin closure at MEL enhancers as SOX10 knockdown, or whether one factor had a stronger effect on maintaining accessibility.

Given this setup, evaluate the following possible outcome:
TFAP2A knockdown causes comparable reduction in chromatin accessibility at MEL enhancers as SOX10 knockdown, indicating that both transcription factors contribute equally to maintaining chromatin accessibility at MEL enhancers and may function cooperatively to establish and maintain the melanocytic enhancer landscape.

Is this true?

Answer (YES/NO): NO